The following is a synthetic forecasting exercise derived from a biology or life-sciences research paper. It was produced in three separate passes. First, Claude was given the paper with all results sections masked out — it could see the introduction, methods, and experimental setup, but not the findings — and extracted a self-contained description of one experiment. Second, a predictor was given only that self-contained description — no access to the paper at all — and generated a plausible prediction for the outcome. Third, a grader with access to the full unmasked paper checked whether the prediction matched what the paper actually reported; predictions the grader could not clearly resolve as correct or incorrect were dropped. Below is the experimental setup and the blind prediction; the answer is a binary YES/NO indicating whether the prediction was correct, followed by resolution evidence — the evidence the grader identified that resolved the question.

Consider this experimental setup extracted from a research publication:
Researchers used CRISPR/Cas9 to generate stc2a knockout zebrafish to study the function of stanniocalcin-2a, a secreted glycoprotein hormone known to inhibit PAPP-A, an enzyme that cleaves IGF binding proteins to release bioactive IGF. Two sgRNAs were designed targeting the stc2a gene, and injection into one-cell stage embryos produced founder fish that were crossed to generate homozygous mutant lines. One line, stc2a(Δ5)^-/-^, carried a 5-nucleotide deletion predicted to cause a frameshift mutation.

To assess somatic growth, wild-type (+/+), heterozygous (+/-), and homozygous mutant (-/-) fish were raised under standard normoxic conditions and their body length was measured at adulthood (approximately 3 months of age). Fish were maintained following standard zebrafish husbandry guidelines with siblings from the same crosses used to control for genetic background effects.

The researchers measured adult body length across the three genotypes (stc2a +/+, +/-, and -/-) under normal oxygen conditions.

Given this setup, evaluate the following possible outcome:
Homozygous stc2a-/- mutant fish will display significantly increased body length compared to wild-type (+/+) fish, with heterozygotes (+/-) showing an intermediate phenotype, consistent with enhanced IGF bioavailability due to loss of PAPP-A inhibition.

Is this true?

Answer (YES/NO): NO